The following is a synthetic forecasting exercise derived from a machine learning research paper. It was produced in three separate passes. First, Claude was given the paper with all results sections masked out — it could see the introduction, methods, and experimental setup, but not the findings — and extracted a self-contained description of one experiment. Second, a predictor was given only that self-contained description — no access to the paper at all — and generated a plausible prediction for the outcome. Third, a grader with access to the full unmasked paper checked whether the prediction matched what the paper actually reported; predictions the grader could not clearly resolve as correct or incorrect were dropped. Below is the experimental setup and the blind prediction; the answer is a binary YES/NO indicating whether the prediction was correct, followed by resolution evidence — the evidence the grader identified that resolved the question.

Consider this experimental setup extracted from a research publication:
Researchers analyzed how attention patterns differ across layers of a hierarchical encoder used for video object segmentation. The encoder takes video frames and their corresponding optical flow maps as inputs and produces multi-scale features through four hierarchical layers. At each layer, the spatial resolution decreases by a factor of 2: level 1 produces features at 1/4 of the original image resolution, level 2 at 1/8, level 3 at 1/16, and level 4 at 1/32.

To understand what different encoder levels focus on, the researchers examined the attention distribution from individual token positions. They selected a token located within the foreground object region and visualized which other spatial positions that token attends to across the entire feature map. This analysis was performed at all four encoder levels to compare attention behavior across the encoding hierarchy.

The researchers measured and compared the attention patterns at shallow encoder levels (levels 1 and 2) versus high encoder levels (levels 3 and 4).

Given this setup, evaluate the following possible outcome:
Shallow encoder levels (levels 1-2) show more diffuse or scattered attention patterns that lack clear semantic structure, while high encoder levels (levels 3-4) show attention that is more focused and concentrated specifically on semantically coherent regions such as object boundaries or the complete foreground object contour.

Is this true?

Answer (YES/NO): NO